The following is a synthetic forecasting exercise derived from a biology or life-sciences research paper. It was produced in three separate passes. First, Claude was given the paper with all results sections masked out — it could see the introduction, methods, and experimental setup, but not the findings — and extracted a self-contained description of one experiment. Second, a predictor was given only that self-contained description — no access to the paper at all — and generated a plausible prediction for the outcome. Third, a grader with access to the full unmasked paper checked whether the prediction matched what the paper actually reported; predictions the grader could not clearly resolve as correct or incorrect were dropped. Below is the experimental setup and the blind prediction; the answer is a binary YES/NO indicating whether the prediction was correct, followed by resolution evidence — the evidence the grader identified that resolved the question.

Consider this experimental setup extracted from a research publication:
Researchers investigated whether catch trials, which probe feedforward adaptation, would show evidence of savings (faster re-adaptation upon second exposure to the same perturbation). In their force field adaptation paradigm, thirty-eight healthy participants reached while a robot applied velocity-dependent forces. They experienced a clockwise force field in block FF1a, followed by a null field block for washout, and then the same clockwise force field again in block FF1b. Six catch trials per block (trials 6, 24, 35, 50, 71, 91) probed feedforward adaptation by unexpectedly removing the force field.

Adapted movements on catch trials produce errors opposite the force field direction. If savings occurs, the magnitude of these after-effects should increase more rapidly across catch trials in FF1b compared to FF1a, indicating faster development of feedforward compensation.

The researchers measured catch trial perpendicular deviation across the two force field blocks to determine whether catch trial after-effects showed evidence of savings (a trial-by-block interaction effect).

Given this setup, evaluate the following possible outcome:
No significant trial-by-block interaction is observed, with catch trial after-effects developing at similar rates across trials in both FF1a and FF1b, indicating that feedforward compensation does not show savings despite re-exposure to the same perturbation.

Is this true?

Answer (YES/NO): YES